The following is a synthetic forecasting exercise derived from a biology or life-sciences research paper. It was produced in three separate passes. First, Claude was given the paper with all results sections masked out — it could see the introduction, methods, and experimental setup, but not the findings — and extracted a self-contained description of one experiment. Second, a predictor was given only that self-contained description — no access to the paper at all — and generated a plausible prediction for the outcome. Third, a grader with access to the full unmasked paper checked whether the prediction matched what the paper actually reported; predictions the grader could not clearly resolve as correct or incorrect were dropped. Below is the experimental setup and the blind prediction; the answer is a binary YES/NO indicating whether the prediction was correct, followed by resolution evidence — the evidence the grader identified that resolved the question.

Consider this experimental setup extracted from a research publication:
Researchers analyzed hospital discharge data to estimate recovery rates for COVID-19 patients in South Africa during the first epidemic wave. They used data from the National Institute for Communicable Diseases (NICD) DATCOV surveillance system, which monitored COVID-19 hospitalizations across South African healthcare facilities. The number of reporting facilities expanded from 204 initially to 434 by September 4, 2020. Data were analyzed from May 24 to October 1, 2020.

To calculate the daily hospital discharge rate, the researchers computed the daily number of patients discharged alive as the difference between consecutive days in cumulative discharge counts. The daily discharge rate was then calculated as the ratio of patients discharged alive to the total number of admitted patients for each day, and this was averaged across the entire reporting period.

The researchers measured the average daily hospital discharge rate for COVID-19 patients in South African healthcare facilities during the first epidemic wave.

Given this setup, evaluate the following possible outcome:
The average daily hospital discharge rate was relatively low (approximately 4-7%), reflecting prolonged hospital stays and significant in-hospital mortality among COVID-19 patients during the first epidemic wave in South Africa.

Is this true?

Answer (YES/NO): NO